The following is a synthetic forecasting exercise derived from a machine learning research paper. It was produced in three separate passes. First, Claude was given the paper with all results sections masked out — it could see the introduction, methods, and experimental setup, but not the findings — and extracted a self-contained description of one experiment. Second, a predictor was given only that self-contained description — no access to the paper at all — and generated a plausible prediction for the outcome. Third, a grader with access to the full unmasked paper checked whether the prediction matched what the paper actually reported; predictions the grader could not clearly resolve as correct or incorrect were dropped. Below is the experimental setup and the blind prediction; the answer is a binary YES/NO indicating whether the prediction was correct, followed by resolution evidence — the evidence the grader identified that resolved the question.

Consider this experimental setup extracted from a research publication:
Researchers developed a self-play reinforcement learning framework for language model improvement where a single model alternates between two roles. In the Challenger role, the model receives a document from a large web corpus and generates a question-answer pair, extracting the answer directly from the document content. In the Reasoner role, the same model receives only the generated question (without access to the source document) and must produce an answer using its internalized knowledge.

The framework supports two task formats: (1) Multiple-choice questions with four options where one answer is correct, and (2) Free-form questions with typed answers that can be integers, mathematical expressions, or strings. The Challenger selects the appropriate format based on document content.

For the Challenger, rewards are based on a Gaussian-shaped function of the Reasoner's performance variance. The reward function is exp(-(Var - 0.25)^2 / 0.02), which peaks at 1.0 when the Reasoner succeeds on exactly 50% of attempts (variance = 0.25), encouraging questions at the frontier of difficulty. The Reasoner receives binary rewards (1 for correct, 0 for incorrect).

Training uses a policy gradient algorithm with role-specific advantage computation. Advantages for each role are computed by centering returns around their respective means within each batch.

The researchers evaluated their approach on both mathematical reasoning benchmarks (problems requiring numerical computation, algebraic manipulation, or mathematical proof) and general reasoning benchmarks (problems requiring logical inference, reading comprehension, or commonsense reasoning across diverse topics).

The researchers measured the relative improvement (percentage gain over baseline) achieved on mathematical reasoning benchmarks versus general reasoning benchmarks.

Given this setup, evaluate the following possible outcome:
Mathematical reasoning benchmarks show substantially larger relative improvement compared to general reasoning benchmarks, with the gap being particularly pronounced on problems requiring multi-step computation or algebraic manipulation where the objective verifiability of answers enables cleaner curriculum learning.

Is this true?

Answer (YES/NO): NO